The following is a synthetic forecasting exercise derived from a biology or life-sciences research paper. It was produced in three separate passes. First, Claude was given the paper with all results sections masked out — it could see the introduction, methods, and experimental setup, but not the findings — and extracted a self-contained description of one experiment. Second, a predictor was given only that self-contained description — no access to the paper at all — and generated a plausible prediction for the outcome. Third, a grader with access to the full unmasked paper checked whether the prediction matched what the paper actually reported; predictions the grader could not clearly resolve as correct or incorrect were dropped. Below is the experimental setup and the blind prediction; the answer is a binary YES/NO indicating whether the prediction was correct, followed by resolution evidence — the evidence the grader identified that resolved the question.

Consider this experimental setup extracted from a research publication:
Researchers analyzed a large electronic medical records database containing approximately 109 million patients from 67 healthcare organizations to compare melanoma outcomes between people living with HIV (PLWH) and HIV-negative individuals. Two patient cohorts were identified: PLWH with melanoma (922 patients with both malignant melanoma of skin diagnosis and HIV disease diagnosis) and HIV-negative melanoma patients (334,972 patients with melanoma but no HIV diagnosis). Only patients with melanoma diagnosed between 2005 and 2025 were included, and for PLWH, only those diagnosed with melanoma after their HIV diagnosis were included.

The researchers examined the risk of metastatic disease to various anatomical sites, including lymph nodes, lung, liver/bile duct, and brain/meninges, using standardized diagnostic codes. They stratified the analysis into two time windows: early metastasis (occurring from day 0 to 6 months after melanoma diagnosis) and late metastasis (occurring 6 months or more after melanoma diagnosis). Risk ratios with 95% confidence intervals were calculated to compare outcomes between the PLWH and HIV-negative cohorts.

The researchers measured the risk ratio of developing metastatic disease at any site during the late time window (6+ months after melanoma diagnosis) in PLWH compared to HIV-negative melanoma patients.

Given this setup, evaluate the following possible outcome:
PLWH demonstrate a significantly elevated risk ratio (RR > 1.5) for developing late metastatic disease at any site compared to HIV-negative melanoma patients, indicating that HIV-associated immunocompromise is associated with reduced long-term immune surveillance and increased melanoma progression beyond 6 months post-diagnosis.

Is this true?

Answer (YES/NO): NO